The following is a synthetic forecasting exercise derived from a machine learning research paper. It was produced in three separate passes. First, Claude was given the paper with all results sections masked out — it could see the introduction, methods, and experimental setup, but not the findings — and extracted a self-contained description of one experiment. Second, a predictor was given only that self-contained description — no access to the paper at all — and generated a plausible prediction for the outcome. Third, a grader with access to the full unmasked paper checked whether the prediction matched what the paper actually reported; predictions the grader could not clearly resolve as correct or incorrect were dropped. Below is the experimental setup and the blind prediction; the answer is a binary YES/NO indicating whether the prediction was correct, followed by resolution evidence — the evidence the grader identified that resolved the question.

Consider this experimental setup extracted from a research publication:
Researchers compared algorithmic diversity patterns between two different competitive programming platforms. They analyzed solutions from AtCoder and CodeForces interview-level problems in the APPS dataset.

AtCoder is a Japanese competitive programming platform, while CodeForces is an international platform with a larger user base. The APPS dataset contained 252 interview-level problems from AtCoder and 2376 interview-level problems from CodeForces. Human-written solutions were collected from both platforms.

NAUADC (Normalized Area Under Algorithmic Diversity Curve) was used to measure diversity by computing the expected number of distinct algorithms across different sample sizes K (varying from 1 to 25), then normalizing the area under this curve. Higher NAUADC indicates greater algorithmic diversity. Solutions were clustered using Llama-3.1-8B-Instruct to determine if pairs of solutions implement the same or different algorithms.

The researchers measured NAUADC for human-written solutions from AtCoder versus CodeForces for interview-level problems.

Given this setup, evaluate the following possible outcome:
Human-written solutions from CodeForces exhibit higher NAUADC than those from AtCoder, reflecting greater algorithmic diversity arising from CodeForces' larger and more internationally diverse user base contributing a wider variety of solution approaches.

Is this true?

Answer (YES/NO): NO